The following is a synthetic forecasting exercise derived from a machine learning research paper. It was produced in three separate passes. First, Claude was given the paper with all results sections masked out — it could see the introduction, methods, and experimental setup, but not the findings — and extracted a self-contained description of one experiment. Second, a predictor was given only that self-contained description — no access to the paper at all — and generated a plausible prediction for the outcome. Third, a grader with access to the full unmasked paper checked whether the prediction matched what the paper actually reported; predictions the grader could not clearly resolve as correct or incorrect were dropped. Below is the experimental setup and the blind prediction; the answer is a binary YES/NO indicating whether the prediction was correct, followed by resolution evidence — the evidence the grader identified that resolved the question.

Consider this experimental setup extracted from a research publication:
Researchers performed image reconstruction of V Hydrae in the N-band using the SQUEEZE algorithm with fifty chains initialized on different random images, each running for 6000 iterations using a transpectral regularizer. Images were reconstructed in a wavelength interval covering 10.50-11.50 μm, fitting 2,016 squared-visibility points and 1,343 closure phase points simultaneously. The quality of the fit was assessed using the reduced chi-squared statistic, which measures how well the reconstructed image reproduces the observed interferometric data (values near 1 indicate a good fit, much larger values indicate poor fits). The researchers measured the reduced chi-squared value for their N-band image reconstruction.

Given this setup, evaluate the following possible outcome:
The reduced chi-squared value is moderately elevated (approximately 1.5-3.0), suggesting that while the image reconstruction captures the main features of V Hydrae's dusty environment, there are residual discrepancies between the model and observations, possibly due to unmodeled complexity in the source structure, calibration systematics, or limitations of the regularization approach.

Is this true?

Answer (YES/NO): YES